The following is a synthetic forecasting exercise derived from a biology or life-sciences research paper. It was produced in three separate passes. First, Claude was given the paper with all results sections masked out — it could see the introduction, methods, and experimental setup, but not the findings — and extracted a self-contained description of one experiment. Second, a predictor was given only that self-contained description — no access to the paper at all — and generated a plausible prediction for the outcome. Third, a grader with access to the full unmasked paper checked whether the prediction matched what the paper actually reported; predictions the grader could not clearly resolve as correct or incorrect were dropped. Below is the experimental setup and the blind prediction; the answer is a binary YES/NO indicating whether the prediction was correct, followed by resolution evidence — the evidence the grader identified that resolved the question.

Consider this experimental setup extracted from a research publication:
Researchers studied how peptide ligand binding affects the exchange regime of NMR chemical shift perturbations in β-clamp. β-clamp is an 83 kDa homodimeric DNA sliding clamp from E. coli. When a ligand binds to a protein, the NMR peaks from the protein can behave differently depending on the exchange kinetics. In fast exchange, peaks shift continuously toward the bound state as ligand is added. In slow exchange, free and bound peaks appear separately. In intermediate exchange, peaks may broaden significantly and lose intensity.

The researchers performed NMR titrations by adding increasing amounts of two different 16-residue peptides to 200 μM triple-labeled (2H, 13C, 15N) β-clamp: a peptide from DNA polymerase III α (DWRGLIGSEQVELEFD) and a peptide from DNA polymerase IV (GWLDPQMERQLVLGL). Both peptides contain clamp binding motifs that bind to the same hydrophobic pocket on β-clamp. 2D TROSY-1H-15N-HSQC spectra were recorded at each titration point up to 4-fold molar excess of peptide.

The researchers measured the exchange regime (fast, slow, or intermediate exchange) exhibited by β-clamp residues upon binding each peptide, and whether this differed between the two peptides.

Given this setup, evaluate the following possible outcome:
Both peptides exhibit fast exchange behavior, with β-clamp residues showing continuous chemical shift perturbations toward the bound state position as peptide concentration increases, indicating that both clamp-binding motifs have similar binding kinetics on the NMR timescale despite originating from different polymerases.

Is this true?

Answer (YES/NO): NO